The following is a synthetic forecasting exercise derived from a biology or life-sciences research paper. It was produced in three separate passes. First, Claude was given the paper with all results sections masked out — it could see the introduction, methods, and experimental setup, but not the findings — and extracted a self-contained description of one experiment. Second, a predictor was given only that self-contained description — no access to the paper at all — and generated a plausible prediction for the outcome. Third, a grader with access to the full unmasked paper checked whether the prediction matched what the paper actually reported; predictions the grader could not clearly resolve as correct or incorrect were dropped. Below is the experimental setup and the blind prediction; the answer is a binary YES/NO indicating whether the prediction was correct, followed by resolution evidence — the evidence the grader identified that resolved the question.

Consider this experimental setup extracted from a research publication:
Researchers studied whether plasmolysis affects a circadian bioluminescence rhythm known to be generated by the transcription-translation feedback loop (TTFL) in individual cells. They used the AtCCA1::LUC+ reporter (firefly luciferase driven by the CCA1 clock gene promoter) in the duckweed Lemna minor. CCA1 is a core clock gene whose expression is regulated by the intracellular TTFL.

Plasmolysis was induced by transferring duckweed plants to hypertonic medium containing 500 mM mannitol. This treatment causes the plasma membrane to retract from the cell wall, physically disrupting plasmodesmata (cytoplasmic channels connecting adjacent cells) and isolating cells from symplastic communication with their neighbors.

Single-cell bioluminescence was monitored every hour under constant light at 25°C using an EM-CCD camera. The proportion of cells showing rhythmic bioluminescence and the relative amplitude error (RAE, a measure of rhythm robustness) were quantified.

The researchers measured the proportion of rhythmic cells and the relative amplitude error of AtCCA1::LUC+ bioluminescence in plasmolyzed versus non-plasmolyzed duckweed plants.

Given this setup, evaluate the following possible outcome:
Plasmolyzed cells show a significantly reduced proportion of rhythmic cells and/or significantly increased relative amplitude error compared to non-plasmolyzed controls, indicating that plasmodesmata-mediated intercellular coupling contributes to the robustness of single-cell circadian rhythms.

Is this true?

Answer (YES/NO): NO